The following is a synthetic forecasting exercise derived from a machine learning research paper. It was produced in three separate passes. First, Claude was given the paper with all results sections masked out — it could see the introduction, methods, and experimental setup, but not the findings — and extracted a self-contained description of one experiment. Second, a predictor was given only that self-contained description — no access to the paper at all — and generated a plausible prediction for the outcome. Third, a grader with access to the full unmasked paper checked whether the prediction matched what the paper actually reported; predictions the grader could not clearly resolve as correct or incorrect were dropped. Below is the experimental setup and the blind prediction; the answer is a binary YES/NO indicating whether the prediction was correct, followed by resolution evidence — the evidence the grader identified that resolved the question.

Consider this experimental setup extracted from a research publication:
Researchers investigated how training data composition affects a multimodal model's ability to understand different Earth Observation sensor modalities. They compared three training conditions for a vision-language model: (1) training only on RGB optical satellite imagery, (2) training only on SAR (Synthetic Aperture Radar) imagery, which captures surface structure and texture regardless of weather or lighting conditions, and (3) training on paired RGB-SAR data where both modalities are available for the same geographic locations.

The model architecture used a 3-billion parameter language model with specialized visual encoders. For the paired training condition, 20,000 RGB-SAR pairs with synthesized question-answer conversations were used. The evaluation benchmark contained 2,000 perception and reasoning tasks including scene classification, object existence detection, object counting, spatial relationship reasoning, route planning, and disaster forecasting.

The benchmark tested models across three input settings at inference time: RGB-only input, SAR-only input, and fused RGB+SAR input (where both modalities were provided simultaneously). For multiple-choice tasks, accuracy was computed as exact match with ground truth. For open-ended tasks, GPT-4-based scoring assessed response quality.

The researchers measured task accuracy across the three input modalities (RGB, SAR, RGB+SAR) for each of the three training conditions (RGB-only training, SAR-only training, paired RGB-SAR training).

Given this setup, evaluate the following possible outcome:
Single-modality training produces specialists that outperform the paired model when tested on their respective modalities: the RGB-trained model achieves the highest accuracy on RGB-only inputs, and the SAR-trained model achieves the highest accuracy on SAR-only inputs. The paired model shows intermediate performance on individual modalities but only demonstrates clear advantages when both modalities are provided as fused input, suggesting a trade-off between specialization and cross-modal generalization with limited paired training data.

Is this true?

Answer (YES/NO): NO